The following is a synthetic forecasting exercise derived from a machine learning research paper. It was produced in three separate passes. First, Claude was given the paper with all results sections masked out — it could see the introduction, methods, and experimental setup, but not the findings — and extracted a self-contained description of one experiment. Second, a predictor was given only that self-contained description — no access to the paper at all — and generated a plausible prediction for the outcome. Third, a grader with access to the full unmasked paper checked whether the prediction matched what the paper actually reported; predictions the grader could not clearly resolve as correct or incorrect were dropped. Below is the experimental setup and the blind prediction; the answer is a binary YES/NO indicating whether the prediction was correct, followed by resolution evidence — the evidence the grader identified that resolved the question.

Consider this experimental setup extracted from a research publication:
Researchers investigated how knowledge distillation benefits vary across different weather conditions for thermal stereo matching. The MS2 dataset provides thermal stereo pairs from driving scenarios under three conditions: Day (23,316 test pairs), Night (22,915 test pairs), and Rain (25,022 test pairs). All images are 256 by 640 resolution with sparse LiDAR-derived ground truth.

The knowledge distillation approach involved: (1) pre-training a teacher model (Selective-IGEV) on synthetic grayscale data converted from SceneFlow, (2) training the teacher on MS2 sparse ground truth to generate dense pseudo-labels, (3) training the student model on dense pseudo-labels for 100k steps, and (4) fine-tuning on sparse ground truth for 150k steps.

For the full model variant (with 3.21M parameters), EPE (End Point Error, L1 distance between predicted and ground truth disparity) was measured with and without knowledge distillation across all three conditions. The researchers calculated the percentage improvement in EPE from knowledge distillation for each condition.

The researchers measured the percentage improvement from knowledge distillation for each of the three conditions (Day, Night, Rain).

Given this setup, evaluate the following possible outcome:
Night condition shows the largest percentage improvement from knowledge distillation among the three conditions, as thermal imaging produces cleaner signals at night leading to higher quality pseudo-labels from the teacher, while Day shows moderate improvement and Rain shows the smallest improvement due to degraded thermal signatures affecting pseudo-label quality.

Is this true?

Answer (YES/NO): NO